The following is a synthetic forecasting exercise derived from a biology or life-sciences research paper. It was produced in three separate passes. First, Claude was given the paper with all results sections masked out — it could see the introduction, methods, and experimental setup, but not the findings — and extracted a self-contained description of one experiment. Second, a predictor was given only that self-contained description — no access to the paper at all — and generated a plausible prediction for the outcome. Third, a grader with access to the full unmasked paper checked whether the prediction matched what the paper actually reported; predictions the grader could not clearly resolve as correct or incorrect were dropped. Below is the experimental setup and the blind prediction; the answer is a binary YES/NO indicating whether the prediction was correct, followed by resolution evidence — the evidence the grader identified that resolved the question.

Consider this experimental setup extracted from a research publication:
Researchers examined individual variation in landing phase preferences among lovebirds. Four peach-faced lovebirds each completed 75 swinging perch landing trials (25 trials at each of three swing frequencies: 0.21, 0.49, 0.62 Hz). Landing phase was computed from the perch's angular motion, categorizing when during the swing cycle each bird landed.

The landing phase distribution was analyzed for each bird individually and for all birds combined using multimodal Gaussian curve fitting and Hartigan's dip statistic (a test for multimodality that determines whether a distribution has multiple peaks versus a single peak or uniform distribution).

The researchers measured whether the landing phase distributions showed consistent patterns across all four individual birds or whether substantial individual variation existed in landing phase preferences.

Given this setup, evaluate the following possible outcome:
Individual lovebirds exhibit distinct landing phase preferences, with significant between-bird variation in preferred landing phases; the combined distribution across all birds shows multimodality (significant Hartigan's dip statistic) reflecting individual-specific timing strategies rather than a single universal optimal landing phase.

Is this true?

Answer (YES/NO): NO